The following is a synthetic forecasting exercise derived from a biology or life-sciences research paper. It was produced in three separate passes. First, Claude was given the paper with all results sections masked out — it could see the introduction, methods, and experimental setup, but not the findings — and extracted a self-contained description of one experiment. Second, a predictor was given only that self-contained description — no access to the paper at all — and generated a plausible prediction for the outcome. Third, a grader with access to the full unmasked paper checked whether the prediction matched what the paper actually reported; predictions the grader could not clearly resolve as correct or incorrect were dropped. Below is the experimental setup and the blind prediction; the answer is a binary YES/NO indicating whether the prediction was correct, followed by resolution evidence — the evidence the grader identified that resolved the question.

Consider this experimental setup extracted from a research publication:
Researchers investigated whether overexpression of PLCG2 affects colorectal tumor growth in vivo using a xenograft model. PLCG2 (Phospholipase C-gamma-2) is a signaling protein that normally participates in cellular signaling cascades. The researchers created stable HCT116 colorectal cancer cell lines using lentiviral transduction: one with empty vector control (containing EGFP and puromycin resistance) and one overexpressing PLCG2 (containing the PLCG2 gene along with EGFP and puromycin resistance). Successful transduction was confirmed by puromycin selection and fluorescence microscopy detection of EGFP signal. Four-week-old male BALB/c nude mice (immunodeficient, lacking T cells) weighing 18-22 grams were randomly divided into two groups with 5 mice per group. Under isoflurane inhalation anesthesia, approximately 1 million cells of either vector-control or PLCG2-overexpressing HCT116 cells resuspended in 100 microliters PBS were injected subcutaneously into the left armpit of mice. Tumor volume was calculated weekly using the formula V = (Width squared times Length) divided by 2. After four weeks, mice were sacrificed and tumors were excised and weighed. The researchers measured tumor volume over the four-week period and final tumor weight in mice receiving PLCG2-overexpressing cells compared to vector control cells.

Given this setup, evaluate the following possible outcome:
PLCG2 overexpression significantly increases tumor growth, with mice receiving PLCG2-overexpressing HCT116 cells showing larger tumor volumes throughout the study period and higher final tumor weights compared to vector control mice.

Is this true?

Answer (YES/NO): NO